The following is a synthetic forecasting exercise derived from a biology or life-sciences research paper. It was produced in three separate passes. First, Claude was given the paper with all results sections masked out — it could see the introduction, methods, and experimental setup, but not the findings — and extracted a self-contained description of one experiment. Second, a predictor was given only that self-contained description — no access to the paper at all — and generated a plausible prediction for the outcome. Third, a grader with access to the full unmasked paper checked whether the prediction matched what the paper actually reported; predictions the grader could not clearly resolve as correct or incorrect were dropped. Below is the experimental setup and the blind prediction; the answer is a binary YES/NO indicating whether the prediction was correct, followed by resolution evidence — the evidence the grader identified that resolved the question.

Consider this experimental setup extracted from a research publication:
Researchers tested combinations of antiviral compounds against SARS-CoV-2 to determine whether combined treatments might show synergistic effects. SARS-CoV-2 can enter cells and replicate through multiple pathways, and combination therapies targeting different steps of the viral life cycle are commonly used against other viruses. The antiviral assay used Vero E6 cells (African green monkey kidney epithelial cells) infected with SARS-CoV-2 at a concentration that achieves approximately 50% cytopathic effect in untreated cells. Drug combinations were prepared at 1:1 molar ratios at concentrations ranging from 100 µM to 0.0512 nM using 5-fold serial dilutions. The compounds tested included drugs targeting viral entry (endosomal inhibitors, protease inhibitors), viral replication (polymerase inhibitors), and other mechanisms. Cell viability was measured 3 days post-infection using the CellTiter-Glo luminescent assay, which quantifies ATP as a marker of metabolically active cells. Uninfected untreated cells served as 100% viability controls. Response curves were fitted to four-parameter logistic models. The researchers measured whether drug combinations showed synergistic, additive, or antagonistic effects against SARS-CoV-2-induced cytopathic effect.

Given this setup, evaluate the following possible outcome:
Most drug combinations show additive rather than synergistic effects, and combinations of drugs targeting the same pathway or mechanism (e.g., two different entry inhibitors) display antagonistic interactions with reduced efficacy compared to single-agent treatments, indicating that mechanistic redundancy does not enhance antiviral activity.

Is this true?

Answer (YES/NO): NO